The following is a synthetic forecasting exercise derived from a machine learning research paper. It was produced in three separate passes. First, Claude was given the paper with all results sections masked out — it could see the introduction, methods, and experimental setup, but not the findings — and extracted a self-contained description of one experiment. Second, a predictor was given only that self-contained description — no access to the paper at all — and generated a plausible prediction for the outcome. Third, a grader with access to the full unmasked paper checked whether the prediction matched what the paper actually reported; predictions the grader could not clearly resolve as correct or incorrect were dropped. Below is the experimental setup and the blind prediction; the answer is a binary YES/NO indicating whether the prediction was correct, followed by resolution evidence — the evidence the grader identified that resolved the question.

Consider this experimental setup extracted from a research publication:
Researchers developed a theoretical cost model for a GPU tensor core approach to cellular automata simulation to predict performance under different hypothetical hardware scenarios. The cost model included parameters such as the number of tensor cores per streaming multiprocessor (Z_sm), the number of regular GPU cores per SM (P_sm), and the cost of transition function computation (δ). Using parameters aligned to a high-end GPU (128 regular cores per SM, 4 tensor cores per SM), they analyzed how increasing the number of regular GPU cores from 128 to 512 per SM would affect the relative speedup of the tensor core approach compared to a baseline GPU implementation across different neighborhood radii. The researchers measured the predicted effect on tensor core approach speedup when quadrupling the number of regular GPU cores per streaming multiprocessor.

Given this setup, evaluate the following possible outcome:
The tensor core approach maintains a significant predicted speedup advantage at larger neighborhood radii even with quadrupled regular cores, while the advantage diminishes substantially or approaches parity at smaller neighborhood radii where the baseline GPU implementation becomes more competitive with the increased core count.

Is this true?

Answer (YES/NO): YES